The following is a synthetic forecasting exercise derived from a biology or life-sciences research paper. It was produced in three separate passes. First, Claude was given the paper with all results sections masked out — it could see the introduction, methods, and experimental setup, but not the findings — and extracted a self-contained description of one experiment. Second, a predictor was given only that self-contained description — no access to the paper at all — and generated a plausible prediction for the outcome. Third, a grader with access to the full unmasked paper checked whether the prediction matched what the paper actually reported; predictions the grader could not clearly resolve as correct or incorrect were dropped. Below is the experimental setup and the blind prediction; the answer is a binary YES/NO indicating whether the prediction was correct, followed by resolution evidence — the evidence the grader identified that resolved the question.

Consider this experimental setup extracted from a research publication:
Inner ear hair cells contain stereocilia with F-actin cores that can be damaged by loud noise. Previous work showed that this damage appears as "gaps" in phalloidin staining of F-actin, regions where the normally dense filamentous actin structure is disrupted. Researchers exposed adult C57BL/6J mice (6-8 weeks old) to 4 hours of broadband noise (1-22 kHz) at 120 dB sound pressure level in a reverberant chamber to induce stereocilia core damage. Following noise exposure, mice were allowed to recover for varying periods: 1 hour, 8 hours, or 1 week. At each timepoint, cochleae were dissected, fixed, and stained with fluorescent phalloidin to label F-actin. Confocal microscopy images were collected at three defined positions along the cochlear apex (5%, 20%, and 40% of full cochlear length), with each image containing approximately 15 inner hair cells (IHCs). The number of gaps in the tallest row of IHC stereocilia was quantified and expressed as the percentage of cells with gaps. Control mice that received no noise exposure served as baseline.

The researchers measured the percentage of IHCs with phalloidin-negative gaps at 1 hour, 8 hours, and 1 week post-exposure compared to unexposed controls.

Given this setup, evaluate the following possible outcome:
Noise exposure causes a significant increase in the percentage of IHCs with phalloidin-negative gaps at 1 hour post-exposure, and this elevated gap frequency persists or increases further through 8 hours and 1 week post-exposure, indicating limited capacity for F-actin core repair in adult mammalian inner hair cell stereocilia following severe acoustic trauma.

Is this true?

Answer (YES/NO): NO